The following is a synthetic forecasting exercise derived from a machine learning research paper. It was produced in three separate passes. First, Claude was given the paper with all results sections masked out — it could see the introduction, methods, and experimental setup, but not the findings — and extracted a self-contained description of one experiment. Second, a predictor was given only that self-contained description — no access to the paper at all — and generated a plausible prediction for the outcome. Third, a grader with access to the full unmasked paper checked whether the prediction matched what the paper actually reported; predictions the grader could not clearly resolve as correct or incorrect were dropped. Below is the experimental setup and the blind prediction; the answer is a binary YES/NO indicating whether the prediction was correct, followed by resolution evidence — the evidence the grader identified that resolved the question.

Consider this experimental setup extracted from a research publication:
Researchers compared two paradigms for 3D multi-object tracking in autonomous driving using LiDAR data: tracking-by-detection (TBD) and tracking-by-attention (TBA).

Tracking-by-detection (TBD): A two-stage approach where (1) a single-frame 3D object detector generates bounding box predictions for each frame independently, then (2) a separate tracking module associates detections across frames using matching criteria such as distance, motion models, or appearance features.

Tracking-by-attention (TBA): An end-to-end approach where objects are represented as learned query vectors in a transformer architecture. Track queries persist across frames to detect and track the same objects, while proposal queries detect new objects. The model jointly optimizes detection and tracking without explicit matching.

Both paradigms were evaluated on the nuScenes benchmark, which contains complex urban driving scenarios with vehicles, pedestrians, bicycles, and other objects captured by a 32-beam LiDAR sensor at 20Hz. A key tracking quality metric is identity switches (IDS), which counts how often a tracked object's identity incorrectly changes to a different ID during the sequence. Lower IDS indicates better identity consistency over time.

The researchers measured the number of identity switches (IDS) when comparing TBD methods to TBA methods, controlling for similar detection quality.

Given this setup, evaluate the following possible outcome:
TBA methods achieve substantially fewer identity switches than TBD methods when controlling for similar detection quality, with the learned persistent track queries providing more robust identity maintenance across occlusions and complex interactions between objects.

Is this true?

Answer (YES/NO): YES